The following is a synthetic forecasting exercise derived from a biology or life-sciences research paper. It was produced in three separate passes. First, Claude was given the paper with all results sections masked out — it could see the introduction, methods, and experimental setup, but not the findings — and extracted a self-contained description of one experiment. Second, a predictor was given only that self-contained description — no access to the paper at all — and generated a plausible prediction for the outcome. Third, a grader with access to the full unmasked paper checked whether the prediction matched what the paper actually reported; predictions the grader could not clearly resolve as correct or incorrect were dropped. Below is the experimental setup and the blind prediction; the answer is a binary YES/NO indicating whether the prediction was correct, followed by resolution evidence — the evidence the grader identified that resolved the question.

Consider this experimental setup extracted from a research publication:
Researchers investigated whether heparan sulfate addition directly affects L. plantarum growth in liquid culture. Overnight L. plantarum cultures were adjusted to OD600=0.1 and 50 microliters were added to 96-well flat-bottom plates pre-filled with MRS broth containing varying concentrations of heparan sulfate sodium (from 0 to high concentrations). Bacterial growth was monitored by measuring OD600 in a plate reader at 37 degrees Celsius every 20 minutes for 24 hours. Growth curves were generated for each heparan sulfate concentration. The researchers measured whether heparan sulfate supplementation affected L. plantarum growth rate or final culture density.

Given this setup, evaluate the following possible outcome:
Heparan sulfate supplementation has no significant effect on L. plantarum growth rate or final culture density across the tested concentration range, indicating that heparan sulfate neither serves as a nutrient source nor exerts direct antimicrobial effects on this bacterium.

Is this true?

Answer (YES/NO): NO